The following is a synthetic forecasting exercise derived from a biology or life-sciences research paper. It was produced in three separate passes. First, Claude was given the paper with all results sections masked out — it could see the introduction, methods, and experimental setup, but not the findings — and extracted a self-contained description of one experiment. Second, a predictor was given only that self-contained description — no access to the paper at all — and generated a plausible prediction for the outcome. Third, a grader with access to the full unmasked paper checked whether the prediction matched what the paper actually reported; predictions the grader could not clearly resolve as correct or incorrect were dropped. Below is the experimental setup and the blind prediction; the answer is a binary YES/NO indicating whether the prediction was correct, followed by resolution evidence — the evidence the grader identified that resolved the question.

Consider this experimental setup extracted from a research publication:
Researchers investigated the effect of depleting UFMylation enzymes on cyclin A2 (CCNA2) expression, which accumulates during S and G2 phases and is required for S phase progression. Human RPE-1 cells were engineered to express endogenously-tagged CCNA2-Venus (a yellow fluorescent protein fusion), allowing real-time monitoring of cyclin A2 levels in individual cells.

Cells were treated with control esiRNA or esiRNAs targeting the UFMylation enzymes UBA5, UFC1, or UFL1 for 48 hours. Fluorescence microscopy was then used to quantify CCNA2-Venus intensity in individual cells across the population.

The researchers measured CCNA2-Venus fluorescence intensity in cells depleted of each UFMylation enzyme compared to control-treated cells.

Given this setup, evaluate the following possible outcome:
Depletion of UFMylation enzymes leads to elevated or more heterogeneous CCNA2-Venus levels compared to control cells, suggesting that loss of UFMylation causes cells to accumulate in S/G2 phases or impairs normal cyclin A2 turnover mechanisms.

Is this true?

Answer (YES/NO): NO